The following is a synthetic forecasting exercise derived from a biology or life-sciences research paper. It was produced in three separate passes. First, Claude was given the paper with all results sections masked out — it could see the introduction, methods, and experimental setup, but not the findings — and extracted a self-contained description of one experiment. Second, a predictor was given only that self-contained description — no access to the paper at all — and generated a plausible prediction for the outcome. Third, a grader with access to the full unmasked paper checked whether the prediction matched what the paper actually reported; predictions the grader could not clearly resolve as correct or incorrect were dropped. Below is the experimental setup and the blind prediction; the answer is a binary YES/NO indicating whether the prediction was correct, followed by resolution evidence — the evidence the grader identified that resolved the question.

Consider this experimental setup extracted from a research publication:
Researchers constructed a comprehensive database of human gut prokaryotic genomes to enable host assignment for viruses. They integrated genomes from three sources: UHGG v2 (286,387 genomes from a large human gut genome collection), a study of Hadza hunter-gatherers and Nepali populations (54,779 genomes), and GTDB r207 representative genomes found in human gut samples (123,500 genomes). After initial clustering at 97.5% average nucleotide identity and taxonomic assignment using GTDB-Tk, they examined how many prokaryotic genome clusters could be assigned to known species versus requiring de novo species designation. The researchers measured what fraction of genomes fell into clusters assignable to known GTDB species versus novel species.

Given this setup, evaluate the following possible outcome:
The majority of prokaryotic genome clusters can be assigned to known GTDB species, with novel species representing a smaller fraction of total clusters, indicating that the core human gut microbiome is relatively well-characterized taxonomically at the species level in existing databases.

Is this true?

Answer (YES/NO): YES